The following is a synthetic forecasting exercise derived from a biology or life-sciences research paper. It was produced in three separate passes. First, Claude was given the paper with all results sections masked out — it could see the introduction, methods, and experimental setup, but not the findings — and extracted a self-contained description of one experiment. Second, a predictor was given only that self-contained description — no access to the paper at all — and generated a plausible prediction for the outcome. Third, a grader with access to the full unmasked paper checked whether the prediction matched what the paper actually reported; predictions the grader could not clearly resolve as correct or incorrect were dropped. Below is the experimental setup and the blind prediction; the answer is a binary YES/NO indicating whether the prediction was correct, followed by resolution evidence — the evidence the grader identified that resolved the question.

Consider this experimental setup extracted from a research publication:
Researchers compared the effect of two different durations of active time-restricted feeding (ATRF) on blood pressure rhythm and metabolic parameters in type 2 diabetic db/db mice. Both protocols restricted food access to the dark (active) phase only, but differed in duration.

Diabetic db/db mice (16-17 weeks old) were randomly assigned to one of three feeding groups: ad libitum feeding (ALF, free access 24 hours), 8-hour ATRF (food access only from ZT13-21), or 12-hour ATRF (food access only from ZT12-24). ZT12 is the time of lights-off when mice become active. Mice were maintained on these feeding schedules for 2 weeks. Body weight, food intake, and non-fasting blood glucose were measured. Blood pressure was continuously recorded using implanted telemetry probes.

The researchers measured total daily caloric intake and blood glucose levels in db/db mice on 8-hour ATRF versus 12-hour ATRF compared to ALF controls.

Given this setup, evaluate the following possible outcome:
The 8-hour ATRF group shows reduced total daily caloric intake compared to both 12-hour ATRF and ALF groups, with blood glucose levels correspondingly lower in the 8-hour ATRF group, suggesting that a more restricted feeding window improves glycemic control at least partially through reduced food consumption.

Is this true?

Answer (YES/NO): NO